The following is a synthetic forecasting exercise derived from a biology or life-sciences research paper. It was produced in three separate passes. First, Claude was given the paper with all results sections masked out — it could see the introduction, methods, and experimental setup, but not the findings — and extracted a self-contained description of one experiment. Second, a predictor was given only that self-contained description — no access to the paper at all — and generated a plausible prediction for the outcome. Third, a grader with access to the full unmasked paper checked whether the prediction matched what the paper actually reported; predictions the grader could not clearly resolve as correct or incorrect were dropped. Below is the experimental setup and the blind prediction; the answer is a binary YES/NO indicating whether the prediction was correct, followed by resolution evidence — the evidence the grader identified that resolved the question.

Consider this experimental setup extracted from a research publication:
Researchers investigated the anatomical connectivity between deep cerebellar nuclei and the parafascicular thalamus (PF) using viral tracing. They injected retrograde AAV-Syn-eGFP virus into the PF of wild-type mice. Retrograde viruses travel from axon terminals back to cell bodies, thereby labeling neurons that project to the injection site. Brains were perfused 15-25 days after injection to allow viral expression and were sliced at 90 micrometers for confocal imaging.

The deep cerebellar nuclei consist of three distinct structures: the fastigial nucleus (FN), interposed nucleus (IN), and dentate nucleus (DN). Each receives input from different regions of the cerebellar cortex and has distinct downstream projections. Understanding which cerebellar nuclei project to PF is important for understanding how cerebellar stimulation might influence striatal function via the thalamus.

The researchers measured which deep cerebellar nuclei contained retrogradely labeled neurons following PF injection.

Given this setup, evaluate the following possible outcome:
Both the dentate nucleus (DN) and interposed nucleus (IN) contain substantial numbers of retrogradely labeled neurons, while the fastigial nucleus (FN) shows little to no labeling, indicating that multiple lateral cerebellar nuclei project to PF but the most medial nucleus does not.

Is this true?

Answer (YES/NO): NO